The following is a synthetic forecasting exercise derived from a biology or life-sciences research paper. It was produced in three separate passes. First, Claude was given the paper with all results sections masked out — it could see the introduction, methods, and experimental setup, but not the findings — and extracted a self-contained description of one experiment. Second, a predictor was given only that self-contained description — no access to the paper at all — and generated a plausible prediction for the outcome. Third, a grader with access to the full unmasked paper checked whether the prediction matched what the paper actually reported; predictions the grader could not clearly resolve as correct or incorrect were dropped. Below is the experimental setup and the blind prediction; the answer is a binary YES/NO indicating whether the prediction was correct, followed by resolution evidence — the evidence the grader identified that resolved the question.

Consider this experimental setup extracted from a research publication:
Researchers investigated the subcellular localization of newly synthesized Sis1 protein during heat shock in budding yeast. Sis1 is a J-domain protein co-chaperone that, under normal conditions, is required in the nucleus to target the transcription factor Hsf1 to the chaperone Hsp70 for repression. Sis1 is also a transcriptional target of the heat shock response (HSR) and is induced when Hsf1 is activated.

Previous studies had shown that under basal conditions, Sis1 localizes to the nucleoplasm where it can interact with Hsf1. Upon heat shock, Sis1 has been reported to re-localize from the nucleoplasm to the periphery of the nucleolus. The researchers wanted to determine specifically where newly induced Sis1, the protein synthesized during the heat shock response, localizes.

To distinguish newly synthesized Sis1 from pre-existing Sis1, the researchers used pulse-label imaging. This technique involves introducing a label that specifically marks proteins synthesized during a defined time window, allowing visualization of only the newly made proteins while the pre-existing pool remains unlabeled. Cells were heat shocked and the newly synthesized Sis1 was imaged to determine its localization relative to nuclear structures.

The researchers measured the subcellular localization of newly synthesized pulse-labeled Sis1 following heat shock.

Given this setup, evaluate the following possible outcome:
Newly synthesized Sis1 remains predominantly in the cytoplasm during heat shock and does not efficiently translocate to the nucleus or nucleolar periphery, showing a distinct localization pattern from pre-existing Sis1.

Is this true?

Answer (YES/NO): NO